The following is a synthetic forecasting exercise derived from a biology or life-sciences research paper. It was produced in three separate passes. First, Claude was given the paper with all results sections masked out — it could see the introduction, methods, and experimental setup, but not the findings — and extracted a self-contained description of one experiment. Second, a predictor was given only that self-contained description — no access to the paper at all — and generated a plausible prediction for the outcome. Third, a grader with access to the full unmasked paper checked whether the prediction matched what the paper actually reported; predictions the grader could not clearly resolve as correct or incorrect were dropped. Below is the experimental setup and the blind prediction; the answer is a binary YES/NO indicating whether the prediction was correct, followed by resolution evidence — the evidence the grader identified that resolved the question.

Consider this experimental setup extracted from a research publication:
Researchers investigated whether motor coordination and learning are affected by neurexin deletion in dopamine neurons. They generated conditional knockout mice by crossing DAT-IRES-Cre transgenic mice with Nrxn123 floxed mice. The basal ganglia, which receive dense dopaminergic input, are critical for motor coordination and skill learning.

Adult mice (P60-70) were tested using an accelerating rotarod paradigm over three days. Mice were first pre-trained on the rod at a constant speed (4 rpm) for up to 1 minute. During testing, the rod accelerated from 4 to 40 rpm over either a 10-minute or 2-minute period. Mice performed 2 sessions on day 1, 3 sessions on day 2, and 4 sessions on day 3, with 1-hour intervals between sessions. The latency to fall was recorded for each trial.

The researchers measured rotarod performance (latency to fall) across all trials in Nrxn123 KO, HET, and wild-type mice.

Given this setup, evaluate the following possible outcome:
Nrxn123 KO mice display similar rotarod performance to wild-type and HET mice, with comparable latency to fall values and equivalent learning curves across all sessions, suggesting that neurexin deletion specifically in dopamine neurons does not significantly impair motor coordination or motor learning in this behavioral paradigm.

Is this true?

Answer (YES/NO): YES